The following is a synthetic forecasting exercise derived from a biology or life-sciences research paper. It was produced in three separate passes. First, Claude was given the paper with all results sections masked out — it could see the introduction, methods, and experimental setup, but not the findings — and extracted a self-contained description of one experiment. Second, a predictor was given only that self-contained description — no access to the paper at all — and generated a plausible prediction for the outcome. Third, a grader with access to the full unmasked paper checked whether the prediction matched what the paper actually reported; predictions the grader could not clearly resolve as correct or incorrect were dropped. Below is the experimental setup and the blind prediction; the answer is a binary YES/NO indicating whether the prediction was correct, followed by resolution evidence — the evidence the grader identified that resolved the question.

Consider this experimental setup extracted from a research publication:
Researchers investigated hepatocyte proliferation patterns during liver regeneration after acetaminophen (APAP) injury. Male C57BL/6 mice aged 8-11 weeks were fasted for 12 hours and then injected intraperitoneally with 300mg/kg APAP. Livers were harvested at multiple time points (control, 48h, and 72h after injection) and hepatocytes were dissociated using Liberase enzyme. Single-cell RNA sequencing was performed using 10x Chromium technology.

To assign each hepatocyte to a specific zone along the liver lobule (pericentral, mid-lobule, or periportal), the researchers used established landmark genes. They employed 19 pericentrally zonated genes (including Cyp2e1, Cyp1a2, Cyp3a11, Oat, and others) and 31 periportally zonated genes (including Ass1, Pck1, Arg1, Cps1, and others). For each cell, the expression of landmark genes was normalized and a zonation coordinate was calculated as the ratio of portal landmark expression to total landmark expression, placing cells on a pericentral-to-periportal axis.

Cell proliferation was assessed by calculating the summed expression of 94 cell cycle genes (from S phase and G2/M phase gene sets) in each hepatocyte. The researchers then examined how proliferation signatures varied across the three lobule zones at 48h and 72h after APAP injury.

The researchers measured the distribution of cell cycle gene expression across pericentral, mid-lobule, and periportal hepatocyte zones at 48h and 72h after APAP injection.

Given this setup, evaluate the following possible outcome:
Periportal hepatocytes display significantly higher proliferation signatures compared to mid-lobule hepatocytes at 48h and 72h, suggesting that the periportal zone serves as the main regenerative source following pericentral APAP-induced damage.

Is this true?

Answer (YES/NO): NO